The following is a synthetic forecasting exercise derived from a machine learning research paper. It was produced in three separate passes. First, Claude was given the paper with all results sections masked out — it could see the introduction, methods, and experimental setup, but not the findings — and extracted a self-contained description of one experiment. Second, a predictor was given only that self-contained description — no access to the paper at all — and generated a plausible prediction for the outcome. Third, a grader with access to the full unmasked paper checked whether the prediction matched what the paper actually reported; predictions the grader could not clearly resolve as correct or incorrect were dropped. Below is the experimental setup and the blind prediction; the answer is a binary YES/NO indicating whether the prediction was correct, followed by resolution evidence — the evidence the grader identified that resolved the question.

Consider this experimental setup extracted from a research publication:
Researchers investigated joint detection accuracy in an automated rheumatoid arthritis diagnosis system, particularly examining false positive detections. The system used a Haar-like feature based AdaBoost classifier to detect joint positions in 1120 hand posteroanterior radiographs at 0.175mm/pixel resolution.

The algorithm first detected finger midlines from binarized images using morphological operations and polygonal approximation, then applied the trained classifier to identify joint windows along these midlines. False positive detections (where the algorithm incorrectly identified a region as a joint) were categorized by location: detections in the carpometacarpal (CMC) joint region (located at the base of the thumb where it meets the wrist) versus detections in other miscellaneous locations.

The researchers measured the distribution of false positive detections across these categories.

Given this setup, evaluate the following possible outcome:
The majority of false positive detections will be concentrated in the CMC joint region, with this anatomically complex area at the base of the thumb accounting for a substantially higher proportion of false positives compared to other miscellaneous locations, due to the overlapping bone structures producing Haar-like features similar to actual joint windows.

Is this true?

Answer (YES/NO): YES